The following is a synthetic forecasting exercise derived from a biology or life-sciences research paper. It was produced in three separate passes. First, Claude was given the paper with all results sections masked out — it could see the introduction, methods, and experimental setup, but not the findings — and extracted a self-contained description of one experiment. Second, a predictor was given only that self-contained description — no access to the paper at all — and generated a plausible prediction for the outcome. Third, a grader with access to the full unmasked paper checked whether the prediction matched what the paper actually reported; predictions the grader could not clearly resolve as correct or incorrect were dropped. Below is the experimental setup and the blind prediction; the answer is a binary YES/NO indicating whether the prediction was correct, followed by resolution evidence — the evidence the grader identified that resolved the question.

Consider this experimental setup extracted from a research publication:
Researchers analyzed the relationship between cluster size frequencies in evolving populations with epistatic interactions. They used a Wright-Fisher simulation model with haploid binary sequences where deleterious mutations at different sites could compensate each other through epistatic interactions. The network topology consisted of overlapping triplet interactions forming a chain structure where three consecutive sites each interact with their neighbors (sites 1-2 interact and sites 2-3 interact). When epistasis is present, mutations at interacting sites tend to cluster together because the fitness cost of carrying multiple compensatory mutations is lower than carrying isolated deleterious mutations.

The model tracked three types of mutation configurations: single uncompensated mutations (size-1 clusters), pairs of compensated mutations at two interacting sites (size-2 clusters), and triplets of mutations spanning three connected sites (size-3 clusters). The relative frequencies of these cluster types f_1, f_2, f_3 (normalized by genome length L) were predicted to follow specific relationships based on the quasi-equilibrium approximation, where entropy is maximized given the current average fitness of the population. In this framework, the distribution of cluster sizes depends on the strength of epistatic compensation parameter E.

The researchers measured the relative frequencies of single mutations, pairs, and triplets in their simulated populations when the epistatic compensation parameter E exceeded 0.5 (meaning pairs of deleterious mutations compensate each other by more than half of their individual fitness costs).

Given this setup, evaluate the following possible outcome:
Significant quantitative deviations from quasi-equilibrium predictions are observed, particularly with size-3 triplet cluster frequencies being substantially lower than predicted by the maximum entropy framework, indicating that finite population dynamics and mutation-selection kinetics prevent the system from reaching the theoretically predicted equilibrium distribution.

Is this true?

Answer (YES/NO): NO